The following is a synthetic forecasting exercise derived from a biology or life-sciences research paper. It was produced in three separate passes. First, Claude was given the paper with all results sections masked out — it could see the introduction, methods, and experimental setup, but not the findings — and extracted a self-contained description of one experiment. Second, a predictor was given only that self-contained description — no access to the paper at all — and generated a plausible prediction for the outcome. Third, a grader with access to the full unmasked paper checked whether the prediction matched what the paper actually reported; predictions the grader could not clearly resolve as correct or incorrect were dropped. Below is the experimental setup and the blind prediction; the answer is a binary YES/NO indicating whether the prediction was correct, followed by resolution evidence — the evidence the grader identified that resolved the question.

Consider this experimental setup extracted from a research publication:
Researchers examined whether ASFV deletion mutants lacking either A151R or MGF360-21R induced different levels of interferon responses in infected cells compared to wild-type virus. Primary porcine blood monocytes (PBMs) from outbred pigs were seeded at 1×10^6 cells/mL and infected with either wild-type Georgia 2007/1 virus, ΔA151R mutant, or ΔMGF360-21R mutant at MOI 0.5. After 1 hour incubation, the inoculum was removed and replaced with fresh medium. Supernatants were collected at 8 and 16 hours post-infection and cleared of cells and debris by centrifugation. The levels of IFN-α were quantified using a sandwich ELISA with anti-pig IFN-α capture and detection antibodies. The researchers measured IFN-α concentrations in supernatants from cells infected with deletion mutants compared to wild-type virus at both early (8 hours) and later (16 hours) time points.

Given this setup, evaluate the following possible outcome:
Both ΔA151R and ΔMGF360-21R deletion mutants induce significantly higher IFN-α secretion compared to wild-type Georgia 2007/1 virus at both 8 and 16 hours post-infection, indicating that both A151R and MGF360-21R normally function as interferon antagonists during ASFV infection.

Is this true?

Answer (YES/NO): NO